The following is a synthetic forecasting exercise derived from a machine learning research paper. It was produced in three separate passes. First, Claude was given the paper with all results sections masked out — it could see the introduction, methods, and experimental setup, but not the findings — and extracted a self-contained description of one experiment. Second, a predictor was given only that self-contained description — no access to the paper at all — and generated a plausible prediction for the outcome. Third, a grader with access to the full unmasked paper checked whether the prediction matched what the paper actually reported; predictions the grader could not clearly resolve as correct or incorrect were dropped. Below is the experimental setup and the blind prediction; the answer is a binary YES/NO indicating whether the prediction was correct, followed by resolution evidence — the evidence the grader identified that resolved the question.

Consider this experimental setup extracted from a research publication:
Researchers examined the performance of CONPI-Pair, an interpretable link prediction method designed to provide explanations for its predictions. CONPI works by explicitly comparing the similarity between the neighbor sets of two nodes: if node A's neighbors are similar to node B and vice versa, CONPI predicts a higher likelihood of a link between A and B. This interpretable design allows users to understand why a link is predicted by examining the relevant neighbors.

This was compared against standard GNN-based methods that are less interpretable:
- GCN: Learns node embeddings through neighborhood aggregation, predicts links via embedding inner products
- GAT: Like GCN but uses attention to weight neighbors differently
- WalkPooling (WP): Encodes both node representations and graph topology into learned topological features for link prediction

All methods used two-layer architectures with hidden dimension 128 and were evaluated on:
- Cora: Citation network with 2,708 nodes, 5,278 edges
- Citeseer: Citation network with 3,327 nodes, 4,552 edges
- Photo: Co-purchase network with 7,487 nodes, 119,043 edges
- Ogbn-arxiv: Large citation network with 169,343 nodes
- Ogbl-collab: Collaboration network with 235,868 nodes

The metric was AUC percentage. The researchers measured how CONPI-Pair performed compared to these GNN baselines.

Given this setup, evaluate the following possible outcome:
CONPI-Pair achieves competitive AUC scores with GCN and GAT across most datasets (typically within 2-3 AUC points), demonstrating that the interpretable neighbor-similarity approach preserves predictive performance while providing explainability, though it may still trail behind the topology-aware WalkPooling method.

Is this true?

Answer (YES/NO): NO